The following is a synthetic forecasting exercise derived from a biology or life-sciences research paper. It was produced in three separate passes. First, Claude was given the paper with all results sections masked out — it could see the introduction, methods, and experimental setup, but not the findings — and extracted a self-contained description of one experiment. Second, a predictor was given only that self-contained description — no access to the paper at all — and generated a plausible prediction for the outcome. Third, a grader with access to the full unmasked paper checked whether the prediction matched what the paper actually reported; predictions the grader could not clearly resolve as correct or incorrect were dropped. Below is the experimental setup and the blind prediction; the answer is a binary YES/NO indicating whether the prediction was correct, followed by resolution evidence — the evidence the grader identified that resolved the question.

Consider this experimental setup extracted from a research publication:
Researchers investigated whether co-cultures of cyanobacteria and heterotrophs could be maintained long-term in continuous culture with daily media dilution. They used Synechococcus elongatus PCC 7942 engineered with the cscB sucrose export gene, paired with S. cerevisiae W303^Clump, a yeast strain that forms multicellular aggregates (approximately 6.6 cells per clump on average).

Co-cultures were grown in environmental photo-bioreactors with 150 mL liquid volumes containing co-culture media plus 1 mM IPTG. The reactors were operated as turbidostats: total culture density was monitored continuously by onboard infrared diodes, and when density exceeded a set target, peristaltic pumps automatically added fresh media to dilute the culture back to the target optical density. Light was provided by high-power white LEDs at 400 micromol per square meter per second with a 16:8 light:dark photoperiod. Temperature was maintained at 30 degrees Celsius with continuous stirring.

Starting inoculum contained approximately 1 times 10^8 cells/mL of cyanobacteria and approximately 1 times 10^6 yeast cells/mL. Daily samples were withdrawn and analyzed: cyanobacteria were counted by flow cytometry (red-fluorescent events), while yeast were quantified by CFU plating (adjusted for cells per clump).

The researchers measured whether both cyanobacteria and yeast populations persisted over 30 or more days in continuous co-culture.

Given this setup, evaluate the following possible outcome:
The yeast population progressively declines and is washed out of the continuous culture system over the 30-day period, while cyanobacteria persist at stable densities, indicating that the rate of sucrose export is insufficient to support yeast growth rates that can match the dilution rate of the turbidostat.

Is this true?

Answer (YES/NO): NO